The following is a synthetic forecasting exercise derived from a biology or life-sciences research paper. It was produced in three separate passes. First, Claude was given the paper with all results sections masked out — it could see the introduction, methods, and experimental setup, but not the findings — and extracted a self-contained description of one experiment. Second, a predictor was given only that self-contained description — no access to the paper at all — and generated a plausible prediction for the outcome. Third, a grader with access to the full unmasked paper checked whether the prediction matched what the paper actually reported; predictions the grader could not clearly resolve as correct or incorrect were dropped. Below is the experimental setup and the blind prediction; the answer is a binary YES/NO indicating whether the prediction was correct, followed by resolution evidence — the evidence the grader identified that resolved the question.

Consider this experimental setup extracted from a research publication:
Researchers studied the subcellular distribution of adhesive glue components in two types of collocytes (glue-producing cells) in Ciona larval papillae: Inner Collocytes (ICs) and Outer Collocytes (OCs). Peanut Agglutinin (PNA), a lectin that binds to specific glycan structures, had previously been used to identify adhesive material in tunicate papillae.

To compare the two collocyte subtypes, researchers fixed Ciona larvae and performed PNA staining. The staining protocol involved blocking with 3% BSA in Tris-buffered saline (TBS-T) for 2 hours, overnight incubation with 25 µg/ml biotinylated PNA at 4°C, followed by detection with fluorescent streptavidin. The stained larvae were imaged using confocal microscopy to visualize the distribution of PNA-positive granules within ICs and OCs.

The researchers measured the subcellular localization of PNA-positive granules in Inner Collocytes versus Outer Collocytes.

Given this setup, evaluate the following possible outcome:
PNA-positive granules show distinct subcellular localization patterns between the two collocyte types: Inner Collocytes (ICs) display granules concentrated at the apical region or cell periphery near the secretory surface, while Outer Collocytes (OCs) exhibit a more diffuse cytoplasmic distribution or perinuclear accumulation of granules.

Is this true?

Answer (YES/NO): NO